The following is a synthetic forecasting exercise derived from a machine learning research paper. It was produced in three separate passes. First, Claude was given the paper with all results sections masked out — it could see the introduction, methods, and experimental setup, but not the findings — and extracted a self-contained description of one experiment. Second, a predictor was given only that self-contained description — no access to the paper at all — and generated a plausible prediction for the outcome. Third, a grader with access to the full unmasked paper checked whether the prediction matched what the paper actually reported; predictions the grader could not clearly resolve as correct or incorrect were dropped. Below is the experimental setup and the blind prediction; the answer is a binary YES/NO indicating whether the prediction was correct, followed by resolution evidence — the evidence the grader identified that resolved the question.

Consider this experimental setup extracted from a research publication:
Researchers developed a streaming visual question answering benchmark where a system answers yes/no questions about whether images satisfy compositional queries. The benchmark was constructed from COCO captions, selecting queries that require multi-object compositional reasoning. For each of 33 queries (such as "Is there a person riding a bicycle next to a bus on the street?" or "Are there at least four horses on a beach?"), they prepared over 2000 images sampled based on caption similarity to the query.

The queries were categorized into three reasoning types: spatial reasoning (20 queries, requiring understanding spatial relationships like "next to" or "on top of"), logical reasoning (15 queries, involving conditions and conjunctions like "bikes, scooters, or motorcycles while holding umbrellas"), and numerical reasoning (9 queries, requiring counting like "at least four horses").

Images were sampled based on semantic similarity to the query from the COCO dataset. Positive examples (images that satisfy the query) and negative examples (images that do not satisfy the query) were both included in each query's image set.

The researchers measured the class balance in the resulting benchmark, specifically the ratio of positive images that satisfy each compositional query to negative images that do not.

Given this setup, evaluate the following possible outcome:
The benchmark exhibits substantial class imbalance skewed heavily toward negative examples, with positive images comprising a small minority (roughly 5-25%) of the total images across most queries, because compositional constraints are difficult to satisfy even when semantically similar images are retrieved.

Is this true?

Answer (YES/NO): NO